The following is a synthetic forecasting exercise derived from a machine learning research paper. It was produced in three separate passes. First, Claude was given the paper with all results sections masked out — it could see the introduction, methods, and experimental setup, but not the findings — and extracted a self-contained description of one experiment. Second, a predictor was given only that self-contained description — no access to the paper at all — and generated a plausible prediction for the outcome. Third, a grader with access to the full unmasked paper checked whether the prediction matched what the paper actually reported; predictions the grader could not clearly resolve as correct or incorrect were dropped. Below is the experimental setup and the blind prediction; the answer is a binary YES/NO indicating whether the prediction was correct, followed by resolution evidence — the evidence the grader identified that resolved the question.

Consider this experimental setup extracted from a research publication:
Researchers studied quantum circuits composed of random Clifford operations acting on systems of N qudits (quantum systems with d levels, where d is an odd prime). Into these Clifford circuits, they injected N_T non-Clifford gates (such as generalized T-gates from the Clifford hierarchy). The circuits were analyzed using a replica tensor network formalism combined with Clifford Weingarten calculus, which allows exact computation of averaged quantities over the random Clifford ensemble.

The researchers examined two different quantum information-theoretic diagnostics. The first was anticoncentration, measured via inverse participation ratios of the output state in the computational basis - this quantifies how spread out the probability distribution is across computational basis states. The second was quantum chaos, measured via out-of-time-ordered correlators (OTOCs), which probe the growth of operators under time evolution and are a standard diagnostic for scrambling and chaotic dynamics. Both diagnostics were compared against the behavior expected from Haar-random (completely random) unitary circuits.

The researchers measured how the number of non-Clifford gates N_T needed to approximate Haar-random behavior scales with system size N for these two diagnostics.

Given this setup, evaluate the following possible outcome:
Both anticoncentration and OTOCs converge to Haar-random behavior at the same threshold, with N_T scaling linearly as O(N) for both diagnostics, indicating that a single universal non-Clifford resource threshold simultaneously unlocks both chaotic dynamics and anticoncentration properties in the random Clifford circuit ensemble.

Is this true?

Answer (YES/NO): NO